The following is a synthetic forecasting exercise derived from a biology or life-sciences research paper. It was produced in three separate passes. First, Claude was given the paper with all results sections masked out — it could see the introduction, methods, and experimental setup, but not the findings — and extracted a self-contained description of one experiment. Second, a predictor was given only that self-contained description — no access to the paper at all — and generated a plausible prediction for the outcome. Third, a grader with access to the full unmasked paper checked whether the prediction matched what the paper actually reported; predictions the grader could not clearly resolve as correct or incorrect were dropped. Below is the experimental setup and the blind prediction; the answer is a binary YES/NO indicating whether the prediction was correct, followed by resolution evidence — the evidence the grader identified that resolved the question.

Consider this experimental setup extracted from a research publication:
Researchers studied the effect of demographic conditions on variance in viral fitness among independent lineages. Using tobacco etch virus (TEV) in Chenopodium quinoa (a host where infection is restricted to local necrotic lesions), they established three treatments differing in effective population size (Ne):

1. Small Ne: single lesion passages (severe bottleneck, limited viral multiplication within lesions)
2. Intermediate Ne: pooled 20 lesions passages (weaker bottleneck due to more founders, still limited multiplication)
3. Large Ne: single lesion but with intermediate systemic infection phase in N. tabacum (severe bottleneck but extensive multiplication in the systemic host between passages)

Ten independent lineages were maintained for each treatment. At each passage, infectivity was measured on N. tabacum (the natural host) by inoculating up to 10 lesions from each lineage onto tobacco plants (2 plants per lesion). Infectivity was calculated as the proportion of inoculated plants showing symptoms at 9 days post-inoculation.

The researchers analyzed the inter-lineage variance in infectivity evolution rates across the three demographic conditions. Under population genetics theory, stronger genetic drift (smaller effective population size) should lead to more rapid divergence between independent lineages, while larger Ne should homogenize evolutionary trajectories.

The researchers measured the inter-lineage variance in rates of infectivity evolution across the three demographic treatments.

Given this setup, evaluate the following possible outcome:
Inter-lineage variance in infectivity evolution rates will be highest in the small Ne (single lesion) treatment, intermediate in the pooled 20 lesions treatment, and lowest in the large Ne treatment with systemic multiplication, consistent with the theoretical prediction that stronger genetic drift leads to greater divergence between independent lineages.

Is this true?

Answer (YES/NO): NO